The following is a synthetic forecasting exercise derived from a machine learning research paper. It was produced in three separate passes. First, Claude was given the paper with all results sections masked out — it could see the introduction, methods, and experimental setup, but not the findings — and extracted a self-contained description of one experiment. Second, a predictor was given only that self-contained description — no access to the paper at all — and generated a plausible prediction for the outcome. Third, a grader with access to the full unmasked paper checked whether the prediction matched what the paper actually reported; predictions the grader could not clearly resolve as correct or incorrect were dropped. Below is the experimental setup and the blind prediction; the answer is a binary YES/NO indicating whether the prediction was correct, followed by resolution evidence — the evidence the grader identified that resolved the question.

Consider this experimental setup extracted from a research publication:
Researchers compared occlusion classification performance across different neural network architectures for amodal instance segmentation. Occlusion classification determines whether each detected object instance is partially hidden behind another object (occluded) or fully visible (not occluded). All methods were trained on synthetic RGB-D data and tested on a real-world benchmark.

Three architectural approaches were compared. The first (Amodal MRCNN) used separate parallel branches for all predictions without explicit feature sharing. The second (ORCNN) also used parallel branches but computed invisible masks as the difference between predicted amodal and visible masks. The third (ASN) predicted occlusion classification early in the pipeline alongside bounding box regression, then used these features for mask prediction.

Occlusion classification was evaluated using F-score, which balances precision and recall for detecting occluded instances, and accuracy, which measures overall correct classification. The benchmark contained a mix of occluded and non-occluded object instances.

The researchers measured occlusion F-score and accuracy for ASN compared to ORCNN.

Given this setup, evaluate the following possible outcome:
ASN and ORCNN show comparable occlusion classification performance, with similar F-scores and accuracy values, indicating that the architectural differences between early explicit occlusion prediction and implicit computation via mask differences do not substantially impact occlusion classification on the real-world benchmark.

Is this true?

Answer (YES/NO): NO